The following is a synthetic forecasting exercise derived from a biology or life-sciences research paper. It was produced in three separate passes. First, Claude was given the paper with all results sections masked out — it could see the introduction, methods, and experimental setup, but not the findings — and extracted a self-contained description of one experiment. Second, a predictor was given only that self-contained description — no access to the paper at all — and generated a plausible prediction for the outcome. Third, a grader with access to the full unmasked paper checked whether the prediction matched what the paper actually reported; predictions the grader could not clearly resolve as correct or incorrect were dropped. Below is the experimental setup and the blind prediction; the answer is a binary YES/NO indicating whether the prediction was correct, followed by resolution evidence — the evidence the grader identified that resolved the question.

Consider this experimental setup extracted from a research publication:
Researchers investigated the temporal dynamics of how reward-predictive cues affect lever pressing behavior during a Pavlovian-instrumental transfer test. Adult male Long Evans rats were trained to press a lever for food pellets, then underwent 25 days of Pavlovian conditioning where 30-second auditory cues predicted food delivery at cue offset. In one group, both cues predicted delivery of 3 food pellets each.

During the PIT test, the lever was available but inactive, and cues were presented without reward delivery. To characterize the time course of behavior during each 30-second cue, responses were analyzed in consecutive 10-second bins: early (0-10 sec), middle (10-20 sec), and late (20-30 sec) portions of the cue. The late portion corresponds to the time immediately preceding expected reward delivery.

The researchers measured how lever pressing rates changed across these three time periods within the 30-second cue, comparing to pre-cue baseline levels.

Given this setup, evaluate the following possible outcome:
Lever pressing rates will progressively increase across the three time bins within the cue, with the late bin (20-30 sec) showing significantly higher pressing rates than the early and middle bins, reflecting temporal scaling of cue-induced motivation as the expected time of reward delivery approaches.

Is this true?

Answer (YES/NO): NO